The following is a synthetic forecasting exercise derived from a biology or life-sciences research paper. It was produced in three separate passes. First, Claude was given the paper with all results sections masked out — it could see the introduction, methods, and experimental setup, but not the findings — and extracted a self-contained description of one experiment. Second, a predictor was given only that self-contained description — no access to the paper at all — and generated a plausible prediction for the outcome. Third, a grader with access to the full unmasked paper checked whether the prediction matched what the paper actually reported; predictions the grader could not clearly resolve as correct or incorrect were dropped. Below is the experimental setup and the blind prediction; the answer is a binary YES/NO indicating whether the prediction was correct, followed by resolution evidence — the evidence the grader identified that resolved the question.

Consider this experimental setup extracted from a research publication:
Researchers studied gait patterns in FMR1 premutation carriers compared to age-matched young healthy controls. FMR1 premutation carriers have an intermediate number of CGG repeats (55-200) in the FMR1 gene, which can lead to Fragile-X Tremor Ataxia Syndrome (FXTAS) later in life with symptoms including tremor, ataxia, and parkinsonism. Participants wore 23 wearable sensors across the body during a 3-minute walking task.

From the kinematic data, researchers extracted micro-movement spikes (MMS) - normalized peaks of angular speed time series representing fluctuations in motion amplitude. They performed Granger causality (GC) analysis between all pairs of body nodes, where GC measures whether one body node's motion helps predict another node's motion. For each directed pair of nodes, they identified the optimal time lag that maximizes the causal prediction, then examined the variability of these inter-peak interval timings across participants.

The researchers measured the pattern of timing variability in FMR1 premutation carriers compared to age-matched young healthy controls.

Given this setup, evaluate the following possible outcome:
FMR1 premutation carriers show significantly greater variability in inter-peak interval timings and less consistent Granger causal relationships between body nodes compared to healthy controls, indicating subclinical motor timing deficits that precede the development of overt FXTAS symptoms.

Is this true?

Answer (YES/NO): NO